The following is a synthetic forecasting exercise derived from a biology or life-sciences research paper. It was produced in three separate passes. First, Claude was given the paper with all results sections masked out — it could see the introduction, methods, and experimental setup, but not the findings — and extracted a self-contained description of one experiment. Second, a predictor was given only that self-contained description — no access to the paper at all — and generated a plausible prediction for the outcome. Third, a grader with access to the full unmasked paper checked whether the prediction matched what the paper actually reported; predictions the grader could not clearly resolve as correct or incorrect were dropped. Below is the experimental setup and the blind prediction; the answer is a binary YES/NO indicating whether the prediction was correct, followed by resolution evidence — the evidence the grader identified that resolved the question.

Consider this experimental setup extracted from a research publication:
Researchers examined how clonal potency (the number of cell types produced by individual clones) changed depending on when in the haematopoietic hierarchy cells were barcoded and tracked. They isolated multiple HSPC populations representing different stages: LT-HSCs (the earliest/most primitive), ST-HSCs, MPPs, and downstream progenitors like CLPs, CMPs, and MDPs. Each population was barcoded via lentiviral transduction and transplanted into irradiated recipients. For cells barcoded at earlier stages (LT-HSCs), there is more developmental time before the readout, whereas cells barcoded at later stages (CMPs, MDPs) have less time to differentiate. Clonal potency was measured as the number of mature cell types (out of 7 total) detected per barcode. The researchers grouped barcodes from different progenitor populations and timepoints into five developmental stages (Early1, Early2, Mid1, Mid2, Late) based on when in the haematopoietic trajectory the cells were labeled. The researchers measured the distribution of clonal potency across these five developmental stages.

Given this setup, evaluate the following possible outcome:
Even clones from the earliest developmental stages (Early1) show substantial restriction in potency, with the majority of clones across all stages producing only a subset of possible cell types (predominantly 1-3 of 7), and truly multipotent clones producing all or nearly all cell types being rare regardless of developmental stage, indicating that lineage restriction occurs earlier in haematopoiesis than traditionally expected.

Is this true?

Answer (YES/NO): YES